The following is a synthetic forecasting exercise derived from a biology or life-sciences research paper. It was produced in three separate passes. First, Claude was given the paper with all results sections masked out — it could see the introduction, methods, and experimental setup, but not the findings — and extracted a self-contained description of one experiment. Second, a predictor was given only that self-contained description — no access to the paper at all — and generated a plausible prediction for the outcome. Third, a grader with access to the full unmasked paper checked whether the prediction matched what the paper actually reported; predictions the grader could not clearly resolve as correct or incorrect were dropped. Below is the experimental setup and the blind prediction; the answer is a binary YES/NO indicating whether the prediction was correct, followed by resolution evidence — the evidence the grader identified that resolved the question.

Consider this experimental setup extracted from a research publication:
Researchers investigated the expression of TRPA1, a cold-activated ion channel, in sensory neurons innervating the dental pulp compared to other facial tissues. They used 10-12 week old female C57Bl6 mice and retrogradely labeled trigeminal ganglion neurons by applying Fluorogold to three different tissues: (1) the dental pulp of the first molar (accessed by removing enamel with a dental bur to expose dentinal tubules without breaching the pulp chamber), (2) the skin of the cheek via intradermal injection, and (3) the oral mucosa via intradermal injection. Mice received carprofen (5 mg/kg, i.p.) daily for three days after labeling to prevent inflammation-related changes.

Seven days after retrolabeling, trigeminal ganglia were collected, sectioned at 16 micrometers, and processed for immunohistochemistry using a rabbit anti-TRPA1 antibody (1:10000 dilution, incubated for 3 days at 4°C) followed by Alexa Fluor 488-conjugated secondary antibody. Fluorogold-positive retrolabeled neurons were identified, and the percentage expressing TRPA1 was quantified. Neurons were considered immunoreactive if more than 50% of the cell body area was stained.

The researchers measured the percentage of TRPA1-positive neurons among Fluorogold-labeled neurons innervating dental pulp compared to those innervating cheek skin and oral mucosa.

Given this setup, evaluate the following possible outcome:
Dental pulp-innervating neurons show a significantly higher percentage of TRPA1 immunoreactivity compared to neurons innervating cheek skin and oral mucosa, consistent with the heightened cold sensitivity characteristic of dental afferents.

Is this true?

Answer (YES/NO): NO